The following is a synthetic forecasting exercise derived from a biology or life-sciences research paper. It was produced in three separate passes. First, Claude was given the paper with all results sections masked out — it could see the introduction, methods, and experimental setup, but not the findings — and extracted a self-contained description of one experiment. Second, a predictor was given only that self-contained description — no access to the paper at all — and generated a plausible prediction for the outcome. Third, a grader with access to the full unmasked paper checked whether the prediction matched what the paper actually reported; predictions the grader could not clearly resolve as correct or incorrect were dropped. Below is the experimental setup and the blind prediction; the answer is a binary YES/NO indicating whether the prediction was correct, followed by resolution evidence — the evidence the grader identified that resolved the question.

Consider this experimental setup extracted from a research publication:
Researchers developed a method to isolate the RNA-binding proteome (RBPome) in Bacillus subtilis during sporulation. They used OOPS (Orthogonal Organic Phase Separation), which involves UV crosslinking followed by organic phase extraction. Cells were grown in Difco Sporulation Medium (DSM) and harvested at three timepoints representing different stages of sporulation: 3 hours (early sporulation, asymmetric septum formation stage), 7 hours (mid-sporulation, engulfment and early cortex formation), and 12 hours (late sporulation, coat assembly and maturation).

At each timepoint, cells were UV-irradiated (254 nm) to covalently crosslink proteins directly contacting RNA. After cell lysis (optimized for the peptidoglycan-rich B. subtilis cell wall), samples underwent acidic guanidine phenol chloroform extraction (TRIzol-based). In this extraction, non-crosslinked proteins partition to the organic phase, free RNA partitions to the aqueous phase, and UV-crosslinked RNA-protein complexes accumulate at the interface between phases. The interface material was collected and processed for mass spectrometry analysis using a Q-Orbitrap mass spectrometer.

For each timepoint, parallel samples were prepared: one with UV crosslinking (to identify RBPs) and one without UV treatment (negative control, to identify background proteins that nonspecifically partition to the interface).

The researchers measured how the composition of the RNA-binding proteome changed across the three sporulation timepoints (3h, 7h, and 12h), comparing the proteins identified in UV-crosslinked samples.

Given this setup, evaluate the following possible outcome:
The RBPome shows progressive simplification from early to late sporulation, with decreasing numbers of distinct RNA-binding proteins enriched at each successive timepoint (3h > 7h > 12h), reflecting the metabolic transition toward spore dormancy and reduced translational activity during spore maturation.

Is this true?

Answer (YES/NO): NO